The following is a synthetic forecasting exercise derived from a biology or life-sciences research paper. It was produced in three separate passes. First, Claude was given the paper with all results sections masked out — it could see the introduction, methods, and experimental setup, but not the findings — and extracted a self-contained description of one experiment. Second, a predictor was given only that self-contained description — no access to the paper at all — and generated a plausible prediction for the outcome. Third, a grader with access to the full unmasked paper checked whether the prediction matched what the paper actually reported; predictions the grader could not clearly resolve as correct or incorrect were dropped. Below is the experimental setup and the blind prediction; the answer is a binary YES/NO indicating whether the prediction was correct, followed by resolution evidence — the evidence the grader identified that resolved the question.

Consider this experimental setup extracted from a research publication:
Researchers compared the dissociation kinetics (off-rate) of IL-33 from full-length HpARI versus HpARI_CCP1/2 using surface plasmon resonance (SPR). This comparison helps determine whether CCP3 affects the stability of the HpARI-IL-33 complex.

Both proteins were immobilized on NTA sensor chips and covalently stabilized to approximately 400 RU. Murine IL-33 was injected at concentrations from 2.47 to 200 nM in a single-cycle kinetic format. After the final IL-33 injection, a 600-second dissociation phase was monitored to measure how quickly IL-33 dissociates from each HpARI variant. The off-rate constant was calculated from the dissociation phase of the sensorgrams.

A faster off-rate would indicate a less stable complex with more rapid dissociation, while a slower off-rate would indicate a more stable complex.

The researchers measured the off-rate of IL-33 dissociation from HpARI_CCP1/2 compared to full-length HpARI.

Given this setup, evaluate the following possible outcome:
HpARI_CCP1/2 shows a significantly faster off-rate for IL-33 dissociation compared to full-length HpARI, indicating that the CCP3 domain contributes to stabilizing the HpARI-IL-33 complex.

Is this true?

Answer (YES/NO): YES